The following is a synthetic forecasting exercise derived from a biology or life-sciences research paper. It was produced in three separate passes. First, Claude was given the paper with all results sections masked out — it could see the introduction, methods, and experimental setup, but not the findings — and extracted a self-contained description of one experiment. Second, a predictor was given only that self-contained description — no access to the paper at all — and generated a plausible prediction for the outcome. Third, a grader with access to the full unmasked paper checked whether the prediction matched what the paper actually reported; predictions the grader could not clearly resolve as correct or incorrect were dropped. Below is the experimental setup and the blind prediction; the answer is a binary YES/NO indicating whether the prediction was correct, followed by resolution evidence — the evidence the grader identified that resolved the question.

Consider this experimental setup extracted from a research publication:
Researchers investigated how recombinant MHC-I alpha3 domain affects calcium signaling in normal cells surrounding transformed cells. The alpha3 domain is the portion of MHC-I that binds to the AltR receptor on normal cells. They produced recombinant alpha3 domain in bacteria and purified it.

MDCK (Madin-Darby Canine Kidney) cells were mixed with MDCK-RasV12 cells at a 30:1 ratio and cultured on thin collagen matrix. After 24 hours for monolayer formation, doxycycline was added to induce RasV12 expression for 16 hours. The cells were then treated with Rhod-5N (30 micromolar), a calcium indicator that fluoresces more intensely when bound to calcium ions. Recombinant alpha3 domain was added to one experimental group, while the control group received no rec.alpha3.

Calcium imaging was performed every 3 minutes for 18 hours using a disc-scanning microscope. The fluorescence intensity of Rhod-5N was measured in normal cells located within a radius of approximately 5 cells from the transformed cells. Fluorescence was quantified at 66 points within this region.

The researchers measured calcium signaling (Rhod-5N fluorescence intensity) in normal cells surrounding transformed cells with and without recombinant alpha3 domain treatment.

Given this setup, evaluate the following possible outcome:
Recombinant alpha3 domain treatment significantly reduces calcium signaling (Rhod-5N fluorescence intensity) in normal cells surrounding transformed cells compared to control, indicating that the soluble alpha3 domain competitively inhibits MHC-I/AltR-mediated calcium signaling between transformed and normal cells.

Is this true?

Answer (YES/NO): NO